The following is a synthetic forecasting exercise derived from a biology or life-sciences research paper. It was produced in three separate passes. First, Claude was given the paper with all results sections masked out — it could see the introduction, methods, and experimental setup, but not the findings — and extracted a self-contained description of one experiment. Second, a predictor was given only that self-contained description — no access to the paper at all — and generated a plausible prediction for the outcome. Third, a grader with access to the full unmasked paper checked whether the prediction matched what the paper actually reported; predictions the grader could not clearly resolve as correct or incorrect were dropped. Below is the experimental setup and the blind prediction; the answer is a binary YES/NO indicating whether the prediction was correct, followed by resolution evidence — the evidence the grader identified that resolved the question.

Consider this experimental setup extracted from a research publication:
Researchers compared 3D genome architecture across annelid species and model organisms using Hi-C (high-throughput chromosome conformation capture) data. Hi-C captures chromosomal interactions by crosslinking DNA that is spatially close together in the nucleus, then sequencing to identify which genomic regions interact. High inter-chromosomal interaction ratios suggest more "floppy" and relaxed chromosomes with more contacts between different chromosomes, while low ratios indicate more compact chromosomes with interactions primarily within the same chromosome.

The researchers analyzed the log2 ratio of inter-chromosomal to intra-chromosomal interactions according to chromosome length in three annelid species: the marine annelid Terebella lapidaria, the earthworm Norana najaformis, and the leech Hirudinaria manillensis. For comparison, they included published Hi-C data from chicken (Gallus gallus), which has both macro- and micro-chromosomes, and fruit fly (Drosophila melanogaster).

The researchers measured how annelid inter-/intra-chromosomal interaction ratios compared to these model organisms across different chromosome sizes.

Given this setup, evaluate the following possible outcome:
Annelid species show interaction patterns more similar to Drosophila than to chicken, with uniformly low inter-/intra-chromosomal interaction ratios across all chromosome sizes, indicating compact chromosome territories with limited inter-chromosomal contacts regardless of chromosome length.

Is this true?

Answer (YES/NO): NO